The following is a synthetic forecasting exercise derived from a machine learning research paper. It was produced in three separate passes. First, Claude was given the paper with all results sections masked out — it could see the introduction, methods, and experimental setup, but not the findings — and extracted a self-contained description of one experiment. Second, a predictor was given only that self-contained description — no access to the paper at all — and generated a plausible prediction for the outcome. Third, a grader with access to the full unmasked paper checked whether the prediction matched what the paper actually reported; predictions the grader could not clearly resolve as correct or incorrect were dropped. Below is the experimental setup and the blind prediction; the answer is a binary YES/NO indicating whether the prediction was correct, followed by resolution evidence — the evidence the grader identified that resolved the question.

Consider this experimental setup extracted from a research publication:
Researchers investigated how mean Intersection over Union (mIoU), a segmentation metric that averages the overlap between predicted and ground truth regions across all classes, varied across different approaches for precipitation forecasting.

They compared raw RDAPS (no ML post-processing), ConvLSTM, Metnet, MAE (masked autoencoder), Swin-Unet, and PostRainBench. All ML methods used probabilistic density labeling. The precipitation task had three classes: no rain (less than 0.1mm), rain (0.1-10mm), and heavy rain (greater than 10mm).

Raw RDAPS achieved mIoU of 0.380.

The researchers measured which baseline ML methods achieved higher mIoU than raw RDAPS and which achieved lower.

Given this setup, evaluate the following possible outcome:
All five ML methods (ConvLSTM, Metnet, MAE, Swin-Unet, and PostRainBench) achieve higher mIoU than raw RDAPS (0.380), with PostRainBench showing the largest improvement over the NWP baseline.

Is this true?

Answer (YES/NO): NO